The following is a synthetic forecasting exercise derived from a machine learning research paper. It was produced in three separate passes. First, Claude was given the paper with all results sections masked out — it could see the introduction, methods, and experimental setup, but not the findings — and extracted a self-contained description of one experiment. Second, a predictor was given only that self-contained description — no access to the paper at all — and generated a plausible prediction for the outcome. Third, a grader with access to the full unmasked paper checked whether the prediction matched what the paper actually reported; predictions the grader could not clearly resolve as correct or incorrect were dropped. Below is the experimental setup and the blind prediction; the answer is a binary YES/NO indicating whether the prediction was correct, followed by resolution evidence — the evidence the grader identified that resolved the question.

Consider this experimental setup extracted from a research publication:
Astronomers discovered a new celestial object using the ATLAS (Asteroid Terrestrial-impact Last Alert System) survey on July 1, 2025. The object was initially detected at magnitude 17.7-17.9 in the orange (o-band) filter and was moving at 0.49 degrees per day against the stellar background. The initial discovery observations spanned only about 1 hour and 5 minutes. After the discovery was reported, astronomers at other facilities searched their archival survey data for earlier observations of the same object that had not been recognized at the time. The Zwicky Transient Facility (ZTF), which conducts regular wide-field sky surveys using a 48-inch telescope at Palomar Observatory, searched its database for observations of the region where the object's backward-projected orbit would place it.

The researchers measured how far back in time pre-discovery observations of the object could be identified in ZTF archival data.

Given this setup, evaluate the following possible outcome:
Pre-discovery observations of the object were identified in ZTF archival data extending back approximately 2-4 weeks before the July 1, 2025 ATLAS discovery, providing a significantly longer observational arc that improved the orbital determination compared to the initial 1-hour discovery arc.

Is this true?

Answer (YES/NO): NO